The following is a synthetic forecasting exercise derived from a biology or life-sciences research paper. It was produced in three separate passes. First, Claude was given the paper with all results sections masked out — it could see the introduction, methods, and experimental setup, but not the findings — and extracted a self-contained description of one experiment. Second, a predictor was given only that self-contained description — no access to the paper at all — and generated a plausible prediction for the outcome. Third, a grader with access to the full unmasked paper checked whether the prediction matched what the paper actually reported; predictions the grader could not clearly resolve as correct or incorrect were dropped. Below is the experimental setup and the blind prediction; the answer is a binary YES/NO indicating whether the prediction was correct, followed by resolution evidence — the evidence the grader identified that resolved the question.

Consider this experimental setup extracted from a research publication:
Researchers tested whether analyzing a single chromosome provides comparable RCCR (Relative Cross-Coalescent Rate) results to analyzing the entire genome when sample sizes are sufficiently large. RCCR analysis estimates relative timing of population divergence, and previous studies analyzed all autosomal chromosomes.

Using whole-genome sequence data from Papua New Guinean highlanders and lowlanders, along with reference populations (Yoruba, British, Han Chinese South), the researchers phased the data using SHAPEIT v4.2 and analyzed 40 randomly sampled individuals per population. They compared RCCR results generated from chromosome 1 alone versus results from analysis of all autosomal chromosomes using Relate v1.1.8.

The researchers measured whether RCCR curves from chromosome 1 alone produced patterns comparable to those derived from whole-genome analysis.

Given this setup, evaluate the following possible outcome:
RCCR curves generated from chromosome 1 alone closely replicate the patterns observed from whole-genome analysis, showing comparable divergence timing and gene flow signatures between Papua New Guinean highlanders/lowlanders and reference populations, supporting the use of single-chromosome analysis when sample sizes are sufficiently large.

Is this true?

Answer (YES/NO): YES